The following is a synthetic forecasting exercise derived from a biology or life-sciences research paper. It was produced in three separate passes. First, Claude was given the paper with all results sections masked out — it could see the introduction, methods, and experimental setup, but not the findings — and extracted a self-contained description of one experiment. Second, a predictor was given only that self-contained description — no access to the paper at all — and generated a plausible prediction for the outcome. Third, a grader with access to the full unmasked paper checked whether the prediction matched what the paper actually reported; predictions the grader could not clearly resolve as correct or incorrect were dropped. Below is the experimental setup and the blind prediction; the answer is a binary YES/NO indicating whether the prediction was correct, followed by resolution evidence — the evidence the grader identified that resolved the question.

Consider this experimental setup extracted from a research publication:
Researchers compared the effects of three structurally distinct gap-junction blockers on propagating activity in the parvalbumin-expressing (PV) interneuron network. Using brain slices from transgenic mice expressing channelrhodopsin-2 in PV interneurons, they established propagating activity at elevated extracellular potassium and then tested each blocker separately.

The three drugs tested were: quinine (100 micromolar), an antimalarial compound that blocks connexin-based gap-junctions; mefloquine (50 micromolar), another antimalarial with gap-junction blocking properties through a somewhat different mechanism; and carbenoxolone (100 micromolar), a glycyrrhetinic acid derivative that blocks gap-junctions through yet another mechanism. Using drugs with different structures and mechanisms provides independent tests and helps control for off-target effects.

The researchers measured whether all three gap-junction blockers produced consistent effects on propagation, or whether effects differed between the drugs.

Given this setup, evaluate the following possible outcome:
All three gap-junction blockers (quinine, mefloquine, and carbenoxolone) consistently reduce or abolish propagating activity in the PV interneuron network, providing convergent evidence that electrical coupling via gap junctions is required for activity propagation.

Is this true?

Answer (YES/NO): YES